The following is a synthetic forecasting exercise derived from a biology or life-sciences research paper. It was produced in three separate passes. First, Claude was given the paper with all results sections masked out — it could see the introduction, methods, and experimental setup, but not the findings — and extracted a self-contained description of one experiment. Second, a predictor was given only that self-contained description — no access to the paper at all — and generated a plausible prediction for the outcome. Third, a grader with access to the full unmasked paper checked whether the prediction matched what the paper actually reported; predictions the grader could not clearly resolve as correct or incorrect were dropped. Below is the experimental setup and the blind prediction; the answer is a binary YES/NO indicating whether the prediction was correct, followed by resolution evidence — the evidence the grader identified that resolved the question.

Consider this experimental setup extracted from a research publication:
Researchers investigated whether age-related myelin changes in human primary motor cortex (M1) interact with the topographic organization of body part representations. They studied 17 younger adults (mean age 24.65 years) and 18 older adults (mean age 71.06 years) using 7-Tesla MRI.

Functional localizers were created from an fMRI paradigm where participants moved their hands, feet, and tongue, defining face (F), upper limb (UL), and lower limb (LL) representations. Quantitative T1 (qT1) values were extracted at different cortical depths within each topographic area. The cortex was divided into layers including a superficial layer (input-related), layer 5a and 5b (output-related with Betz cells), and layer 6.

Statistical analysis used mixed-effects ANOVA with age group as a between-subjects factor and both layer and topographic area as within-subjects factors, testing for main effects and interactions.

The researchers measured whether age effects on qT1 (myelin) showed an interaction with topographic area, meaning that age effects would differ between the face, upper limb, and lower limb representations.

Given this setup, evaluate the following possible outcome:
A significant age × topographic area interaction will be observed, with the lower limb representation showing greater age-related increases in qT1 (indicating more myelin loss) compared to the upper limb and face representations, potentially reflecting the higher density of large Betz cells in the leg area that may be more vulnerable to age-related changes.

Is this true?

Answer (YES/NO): NO